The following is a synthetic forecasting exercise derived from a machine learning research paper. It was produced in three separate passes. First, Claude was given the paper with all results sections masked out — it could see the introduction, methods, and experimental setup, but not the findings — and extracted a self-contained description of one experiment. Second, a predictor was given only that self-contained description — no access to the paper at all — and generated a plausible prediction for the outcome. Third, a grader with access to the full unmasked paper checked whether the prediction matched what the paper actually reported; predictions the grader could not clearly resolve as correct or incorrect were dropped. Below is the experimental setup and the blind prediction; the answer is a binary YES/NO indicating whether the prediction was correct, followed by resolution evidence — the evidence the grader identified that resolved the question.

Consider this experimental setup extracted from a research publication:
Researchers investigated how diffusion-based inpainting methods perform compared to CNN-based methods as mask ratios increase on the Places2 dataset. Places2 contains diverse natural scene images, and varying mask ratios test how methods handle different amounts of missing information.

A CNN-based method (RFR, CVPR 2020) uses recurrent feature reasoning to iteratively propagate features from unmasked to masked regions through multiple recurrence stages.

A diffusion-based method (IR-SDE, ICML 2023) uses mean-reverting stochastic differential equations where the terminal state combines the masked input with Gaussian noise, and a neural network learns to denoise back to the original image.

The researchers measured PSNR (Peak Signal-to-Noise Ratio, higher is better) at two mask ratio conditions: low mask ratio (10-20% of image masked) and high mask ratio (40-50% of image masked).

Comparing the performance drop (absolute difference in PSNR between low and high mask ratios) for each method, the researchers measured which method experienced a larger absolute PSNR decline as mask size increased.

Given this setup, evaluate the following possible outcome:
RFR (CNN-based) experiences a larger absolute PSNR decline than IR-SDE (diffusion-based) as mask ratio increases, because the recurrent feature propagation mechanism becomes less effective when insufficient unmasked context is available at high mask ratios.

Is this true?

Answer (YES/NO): NO